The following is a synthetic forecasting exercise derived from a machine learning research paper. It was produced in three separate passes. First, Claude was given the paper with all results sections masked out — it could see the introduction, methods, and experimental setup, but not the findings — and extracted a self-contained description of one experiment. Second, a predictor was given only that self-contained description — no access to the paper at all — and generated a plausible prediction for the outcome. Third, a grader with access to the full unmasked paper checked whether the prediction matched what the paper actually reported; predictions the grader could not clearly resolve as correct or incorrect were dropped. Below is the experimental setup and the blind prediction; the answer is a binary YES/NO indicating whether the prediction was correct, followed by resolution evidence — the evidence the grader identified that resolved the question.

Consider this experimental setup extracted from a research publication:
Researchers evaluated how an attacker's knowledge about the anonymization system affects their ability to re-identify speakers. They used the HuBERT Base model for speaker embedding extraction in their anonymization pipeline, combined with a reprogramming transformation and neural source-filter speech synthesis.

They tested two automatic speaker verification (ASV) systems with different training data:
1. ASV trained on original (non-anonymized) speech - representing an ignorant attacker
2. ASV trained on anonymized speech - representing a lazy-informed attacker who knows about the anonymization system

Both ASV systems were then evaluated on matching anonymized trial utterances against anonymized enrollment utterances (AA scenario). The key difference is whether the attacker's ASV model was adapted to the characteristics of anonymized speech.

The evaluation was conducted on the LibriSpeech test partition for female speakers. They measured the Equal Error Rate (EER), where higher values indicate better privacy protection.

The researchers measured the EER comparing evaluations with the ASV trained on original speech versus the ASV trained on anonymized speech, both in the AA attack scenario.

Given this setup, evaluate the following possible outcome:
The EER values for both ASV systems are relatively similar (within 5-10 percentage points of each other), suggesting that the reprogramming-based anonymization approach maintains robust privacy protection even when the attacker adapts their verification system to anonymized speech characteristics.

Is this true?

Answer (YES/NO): NO